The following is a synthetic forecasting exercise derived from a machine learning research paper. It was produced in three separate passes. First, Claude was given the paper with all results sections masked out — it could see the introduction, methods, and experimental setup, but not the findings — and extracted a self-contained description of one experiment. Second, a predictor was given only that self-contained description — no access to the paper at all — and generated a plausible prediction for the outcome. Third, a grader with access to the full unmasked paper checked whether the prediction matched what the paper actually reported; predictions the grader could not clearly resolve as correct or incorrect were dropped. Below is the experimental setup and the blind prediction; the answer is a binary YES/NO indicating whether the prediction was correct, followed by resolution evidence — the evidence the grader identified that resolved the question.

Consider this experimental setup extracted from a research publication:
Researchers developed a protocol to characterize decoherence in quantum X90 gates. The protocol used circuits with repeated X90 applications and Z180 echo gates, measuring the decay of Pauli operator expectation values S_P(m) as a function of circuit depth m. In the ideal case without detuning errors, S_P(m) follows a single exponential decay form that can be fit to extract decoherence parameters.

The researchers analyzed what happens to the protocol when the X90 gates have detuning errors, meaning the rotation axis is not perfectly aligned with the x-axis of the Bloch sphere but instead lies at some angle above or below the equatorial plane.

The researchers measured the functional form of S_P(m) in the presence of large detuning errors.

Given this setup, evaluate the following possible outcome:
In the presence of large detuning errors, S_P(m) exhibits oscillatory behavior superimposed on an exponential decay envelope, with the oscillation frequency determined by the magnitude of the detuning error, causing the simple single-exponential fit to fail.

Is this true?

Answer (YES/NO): YES